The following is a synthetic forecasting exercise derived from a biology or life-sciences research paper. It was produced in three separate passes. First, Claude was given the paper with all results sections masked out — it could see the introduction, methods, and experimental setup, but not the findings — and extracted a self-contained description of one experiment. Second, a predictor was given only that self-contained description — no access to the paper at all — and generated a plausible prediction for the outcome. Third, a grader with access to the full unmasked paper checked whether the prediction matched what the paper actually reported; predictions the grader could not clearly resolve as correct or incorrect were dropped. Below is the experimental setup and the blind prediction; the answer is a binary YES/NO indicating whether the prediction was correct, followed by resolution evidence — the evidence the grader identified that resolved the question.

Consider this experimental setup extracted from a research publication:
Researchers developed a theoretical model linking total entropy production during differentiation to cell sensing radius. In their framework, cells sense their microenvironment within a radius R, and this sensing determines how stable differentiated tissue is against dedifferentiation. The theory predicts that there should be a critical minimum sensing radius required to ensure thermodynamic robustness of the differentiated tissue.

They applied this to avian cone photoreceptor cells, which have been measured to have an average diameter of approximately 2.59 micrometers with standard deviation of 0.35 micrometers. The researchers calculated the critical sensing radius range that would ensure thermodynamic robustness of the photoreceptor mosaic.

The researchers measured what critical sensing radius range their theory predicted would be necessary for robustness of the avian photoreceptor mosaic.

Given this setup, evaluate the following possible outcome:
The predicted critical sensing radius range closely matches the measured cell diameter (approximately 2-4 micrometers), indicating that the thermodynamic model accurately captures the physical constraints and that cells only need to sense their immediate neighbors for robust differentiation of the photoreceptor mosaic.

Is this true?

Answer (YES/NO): NO